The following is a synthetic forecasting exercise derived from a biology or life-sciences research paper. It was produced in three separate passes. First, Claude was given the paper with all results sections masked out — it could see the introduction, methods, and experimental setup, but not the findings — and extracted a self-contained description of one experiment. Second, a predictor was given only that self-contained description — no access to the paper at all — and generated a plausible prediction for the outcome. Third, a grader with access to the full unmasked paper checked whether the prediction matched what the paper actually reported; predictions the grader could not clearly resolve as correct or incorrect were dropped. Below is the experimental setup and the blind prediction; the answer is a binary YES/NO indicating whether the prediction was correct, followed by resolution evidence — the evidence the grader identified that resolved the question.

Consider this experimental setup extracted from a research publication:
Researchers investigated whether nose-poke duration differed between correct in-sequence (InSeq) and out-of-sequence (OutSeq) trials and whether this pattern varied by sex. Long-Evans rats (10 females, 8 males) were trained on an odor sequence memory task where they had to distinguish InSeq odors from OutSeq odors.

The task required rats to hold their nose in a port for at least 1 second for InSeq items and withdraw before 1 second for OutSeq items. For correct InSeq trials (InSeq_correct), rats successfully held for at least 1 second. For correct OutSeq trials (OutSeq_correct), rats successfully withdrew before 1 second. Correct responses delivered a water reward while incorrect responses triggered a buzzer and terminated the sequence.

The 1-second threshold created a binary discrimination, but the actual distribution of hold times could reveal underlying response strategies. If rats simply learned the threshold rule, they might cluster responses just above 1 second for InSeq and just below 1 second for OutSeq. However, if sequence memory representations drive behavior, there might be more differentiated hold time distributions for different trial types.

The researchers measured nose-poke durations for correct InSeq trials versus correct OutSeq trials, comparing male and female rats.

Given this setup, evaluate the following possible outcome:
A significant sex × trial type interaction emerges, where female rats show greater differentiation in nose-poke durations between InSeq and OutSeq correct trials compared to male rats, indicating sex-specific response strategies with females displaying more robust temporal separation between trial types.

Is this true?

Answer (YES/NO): NO